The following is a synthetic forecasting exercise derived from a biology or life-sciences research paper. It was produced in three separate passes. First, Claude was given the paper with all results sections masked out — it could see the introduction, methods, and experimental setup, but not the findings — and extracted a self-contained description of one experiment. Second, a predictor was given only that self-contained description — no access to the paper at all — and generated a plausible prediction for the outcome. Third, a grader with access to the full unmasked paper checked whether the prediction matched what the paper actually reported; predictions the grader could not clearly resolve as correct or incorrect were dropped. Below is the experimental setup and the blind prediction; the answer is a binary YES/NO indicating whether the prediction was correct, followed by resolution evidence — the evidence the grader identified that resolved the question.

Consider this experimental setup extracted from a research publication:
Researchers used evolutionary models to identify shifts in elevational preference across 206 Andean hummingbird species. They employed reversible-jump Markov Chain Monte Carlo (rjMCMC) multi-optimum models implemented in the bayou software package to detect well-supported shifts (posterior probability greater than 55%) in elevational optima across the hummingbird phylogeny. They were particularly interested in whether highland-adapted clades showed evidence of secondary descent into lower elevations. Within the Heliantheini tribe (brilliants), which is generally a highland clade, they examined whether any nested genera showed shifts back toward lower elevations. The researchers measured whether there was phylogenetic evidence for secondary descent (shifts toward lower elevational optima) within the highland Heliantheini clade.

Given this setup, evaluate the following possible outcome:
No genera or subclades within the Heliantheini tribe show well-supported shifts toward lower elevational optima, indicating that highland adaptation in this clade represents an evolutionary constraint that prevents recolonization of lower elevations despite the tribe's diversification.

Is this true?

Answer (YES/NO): NO